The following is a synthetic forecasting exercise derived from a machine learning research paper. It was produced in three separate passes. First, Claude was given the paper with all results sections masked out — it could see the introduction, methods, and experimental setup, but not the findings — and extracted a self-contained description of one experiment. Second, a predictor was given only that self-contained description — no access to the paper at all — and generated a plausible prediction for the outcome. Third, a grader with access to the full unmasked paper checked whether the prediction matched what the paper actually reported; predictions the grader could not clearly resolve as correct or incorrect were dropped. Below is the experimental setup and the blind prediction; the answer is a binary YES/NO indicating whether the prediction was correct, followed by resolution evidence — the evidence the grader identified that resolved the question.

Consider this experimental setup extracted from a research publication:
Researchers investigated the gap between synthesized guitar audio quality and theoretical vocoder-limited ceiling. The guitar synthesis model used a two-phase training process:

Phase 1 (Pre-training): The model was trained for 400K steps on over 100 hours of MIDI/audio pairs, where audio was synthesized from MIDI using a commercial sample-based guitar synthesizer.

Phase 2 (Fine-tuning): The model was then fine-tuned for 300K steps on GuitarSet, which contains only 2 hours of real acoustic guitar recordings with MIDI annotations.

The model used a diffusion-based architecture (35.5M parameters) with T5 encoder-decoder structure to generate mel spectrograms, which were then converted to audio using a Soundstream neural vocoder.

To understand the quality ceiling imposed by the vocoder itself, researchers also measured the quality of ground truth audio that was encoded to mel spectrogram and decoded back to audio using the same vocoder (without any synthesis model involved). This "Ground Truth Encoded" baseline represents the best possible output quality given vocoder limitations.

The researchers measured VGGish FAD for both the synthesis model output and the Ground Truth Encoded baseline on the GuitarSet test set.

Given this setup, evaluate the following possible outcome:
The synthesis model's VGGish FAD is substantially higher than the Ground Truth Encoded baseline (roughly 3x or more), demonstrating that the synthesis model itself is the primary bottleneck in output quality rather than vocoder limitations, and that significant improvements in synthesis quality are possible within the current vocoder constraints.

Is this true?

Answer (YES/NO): NO